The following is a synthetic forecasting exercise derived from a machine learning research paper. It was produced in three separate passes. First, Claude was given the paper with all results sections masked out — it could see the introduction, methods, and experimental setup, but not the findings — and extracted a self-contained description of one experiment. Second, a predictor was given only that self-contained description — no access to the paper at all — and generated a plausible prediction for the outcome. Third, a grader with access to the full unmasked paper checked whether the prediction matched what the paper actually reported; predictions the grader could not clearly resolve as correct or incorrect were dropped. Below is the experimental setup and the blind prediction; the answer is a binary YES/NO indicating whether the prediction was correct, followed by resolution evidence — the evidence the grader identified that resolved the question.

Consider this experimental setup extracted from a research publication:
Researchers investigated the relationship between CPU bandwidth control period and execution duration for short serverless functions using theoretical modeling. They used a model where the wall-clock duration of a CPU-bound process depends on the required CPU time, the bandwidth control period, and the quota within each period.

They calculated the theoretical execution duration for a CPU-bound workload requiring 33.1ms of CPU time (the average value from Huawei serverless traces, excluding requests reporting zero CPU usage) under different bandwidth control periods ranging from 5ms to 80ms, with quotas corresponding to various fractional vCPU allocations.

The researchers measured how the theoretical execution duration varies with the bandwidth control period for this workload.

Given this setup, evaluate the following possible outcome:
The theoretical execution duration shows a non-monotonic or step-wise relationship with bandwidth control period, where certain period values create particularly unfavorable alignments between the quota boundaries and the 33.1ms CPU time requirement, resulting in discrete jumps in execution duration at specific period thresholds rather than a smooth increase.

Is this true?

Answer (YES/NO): NO